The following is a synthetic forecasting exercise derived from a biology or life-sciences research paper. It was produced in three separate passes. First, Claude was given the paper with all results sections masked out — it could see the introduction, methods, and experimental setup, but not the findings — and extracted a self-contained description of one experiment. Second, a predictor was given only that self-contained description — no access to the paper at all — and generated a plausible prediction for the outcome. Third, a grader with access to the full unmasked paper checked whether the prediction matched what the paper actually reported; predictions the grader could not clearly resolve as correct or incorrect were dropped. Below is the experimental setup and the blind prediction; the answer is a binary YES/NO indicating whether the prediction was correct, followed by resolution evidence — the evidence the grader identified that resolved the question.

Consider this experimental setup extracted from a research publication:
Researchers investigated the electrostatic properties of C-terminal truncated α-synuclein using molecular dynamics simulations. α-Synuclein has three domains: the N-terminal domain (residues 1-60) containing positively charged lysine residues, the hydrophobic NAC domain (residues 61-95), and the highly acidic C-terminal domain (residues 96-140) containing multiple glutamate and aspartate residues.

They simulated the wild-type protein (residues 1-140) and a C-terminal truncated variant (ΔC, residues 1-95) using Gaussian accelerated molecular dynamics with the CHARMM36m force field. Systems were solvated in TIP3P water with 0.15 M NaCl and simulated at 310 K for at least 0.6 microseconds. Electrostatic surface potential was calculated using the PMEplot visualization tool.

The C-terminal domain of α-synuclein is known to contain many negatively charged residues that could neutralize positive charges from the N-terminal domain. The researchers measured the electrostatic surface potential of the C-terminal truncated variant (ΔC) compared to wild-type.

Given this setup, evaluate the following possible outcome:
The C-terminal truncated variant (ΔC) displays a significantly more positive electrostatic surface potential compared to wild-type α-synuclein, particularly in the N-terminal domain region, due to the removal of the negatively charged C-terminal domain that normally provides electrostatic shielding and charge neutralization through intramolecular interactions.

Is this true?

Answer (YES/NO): YES